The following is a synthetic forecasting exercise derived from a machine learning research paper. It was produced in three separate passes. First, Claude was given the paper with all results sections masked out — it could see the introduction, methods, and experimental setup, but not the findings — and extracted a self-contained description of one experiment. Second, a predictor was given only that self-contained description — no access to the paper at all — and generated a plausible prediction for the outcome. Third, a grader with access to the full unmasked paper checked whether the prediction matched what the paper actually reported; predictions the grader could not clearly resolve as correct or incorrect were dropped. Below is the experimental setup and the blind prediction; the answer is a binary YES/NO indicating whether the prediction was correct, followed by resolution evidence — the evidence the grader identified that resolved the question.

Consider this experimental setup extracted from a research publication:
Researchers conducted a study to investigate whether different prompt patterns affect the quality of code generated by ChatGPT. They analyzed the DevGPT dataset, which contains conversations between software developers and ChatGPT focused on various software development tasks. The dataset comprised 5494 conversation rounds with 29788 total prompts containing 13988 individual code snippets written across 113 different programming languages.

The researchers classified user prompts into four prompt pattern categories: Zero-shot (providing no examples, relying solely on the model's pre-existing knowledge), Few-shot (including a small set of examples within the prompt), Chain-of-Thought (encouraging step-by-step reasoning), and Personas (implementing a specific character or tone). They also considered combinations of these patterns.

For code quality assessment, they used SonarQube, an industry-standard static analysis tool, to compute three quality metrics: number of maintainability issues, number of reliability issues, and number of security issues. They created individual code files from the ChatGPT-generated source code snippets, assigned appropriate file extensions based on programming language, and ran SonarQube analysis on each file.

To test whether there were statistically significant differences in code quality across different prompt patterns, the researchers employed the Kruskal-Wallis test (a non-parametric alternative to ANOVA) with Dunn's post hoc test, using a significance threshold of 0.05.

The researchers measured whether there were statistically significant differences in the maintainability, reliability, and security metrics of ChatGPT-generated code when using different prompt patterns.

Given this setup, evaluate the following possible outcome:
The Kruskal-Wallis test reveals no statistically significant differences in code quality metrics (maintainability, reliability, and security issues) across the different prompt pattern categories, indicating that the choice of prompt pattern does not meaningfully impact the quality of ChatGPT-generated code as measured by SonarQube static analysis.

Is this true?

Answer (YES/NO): YES